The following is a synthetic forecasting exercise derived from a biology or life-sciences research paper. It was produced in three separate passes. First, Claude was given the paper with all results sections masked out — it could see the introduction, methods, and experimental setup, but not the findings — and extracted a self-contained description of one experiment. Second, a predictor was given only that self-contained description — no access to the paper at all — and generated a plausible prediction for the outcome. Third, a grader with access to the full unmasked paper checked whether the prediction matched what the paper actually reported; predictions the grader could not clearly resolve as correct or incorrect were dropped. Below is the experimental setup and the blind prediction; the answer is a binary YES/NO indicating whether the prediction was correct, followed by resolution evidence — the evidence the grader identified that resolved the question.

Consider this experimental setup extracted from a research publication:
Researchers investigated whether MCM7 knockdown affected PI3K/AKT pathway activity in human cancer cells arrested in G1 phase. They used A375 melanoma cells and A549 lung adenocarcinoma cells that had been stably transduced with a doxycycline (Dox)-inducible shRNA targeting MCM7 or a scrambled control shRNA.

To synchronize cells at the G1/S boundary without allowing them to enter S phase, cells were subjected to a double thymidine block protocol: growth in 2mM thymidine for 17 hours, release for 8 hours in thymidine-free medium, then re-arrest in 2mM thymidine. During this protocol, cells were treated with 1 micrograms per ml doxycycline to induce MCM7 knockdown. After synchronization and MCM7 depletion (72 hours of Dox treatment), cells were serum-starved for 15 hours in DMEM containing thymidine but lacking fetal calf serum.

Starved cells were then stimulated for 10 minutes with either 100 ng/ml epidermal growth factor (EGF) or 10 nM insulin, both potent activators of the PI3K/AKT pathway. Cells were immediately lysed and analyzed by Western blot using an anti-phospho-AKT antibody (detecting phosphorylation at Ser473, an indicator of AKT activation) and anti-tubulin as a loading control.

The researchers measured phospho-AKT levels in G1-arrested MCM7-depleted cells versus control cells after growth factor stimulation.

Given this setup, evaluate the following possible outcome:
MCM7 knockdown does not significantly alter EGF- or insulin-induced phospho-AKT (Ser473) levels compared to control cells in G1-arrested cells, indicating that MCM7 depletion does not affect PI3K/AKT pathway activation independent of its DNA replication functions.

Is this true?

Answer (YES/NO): NO